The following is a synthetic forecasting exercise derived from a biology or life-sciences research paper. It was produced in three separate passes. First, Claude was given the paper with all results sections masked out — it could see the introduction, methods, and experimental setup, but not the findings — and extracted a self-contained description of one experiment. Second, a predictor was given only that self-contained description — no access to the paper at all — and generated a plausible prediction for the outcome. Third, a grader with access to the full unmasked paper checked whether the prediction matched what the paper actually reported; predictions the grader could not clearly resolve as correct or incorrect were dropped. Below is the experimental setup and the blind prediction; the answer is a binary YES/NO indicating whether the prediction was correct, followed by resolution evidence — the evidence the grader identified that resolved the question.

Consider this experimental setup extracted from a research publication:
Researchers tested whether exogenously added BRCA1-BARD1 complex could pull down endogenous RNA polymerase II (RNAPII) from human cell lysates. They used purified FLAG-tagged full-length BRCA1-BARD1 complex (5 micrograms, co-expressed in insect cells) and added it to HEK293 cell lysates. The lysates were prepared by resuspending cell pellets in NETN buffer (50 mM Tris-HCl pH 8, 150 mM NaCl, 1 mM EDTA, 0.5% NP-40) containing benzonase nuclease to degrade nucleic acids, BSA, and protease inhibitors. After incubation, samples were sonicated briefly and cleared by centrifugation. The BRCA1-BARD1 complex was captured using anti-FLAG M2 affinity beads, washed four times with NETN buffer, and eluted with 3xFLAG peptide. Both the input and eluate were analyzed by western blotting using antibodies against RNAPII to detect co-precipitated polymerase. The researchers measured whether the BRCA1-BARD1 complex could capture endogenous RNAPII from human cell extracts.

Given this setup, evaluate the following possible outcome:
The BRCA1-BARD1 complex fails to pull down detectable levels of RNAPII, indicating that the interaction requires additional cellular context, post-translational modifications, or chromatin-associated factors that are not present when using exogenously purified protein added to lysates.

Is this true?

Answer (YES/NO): NO